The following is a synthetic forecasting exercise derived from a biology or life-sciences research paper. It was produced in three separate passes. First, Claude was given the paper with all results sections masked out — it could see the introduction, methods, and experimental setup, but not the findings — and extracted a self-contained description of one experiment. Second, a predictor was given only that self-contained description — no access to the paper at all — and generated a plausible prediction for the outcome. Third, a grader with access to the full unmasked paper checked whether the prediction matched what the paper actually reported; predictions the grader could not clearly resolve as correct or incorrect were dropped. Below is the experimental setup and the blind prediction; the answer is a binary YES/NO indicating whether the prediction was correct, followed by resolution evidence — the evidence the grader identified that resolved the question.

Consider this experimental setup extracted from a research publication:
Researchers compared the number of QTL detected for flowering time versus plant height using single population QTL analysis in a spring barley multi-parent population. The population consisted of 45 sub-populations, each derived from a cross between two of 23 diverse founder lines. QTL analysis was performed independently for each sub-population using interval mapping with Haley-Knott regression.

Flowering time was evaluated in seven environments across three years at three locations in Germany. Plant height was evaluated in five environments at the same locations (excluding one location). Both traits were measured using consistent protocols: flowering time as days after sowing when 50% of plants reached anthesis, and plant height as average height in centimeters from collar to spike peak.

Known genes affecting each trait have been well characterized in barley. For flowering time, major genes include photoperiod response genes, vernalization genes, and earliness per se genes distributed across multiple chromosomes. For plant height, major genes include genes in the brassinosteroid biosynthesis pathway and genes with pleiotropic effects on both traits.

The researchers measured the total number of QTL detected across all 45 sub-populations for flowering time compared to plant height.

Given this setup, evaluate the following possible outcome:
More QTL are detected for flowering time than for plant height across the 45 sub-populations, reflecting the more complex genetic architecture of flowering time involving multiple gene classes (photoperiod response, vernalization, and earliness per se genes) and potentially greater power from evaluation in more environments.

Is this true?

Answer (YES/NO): YES